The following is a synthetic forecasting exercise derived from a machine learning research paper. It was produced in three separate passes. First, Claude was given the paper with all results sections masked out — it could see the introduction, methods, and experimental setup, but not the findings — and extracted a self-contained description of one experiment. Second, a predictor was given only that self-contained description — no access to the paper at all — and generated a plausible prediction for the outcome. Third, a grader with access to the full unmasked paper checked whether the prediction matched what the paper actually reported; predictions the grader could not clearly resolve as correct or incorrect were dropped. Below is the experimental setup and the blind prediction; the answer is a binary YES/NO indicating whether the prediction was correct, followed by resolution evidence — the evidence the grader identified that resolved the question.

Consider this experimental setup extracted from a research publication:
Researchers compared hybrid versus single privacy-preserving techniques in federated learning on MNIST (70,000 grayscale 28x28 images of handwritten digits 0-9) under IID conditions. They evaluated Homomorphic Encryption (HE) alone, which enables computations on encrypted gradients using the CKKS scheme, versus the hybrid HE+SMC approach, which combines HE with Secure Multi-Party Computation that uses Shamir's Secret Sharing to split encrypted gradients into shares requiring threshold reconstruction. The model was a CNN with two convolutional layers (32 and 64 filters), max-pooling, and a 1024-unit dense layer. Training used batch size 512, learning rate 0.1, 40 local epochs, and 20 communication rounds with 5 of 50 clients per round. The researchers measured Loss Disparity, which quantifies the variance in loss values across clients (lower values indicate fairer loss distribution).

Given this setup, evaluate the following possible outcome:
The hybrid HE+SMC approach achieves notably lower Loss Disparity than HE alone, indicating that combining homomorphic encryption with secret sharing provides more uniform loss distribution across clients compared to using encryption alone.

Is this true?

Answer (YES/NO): YES